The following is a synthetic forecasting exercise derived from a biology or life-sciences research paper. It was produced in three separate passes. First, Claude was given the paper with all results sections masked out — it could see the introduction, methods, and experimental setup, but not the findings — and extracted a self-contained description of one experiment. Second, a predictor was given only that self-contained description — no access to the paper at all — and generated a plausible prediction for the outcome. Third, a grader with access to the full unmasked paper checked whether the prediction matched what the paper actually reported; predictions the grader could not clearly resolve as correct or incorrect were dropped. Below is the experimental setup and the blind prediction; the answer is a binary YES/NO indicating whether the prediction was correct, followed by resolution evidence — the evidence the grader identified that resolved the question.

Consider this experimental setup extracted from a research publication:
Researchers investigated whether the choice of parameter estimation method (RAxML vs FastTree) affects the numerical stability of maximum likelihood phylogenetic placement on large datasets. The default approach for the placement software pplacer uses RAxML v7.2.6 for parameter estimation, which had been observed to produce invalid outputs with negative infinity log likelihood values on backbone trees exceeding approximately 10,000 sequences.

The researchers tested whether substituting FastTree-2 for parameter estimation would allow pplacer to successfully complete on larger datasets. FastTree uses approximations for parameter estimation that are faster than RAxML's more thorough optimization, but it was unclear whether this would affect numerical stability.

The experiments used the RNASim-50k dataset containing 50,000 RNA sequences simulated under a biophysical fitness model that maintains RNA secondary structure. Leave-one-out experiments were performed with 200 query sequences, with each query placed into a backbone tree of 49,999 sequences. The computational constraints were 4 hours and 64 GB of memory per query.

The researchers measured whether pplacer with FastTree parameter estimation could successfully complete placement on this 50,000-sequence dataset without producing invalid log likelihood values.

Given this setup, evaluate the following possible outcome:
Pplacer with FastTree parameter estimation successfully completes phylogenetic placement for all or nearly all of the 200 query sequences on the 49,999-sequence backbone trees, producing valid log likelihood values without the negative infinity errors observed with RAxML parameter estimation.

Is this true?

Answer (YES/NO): YES